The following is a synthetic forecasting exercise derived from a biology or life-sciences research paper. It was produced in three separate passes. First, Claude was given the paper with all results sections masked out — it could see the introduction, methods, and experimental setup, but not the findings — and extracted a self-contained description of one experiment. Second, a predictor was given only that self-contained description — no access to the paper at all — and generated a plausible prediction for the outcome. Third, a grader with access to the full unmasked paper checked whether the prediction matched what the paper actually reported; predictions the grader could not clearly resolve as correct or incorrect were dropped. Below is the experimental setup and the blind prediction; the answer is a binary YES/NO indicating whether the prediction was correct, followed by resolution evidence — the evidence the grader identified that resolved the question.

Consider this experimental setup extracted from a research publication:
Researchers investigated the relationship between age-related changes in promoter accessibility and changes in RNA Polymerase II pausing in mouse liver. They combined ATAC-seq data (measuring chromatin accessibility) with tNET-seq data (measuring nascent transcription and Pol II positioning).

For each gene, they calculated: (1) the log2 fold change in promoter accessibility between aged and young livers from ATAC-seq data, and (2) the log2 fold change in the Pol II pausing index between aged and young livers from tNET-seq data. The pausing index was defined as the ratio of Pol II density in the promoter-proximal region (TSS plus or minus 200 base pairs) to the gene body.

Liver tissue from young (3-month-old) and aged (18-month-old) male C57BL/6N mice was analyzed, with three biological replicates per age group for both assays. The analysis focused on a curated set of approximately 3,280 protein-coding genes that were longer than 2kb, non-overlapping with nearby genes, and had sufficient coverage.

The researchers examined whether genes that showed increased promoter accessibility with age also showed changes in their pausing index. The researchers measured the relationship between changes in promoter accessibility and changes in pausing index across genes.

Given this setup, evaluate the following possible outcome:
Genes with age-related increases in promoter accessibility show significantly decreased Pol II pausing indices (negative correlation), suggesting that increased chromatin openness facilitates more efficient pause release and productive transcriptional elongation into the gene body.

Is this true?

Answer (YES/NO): NO